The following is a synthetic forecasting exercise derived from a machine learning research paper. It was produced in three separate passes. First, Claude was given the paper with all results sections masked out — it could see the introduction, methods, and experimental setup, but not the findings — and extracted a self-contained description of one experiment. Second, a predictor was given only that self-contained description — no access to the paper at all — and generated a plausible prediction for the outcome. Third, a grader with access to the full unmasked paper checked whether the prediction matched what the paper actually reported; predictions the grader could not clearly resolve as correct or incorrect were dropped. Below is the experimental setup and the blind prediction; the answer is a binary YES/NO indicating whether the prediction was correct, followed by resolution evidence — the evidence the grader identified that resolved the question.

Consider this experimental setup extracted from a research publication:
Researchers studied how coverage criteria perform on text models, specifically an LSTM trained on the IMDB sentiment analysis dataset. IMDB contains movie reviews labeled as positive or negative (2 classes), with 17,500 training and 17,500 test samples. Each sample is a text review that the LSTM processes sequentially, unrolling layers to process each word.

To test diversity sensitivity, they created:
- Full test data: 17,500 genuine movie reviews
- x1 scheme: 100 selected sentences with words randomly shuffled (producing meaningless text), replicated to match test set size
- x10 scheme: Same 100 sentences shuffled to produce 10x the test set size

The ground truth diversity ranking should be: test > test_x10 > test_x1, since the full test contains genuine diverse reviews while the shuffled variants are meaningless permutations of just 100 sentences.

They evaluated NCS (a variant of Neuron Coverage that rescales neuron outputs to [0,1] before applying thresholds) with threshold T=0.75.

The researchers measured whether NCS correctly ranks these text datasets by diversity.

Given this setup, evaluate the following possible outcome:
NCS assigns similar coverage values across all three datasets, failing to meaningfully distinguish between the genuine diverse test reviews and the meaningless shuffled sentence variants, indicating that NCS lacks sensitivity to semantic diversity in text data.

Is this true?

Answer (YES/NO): NO